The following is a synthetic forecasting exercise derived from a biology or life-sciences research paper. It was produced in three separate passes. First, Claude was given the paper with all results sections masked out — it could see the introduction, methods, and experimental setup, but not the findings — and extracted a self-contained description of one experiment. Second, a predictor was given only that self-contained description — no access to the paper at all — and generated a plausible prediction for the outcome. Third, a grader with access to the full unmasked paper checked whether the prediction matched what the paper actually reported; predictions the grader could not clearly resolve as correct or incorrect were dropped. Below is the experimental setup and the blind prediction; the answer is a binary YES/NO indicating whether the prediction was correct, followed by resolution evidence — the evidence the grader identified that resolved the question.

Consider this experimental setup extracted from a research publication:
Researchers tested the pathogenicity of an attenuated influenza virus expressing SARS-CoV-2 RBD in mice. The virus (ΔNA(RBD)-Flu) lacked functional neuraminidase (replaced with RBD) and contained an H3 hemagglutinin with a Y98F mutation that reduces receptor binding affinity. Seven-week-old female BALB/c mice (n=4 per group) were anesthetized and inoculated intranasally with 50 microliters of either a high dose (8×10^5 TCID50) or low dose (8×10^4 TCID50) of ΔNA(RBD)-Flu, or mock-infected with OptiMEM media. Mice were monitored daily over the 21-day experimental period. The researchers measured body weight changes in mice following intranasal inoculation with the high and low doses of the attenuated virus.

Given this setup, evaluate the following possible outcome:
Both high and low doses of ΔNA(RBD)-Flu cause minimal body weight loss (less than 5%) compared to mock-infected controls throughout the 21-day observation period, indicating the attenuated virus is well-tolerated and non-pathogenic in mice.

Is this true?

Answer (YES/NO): NO